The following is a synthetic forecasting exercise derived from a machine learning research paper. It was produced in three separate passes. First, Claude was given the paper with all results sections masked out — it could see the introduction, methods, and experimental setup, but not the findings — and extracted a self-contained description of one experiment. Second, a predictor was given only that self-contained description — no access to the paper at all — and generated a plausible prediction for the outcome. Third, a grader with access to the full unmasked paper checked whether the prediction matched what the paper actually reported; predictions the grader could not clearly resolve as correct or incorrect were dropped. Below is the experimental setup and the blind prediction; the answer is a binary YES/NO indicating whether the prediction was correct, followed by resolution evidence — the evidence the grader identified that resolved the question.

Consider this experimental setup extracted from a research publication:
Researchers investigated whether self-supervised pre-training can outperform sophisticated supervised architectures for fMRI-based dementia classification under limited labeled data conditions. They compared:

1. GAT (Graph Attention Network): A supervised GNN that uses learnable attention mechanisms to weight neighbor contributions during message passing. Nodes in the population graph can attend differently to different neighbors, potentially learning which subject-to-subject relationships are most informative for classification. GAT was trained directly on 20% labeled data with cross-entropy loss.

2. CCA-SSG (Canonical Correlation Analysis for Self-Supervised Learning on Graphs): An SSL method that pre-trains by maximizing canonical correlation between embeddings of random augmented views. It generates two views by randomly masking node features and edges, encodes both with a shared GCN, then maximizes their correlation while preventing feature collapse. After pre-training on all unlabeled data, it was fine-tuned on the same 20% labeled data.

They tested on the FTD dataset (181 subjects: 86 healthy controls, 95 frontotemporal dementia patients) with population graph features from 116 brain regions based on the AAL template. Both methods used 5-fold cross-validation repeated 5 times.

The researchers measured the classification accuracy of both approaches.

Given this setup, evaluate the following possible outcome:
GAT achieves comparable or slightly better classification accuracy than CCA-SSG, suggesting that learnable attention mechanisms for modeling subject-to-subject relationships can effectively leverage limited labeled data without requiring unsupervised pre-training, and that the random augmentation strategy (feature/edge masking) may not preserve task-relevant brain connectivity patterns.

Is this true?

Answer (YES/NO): NO